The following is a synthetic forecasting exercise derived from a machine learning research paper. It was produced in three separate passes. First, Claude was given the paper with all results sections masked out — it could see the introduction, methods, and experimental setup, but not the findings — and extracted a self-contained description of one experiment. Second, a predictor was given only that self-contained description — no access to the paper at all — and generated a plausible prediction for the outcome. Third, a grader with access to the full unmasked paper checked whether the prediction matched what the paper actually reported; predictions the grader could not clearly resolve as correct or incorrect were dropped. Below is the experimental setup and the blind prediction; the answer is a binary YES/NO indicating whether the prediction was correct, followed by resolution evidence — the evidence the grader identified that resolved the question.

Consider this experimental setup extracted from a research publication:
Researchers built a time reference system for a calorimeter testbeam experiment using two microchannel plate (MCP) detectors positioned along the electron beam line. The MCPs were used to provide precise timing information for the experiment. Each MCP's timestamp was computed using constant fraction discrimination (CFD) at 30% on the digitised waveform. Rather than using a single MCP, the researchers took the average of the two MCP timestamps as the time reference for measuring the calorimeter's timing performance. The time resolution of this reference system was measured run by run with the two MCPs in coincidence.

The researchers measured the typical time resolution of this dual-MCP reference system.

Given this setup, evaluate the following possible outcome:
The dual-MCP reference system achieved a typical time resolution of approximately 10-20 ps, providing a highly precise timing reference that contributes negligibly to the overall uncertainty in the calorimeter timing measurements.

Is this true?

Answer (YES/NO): NO